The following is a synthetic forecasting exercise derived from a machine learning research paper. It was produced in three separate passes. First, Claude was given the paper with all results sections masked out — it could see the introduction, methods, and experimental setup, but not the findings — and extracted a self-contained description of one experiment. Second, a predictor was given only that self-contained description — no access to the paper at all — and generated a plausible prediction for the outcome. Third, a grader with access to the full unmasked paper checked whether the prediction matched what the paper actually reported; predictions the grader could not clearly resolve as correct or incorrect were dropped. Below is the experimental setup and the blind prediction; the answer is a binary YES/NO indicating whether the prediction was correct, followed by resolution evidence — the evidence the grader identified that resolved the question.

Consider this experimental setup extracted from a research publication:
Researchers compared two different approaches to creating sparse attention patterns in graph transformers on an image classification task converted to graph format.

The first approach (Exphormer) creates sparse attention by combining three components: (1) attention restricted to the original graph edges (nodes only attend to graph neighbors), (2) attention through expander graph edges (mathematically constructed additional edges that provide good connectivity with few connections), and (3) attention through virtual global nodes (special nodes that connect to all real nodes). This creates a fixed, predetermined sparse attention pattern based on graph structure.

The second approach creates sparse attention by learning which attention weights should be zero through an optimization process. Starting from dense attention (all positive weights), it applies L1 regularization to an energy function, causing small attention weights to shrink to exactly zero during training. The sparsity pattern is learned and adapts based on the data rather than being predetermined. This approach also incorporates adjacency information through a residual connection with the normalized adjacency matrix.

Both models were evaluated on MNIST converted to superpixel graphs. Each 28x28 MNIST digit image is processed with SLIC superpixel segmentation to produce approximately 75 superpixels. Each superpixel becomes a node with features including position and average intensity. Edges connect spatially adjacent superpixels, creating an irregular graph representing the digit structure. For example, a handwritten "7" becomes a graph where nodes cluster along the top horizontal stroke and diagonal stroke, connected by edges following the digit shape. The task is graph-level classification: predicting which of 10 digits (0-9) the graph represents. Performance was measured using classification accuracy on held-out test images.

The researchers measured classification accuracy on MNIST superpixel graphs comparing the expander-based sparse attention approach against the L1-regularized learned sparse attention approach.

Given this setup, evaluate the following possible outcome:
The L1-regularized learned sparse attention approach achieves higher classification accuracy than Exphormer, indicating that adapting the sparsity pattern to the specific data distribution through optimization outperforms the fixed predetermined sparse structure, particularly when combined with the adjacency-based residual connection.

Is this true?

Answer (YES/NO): NO